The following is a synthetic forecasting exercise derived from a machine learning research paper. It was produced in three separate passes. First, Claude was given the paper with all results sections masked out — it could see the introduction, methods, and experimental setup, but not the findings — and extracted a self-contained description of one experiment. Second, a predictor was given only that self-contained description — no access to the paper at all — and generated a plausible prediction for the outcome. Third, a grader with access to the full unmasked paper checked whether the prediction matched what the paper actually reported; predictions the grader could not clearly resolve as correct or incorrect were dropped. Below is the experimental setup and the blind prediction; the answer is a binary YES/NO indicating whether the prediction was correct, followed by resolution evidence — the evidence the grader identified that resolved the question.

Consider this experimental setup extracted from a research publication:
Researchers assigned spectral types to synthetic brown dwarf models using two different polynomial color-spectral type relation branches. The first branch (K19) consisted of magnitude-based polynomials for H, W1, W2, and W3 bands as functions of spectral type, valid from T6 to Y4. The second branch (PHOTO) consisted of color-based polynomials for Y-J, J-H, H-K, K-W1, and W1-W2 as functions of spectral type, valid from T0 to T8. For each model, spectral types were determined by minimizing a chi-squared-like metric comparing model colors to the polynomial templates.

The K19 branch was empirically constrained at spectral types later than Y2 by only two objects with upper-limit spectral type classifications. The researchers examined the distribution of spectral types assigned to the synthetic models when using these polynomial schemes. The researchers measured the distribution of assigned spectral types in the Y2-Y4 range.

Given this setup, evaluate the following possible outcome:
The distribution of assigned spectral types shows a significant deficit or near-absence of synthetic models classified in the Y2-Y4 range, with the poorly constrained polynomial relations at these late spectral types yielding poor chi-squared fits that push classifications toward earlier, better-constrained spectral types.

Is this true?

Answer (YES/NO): NO